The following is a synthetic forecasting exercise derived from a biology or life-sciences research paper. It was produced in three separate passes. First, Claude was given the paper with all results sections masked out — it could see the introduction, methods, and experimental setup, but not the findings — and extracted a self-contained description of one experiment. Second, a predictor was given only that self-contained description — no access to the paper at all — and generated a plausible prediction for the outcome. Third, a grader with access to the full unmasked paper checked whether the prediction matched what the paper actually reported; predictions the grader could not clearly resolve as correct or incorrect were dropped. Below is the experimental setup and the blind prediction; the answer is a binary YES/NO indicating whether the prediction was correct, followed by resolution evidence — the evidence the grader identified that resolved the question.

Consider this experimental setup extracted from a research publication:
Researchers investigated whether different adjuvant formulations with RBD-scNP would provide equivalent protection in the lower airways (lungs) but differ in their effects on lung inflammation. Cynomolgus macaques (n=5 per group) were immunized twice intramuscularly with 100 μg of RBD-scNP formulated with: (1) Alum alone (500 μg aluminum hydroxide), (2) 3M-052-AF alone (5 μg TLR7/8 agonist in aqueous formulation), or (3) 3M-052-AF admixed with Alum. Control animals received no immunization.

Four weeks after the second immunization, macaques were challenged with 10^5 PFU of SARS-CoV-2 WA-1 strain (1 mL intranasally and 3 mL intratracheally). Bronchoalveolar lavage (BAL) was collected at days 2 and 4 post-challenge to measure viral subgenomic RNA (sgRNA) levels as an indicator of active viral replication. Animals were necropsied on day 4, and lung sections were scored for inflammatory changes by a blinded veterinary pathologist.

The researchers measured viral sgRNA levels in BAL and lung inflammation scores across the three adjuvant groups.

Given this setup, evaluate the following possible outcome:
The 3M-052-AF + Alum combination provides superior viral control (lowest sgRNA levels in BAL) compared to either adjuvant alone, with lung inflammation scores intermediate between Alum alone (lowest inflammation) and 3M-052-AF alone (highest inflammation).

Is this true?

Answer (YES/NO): NO